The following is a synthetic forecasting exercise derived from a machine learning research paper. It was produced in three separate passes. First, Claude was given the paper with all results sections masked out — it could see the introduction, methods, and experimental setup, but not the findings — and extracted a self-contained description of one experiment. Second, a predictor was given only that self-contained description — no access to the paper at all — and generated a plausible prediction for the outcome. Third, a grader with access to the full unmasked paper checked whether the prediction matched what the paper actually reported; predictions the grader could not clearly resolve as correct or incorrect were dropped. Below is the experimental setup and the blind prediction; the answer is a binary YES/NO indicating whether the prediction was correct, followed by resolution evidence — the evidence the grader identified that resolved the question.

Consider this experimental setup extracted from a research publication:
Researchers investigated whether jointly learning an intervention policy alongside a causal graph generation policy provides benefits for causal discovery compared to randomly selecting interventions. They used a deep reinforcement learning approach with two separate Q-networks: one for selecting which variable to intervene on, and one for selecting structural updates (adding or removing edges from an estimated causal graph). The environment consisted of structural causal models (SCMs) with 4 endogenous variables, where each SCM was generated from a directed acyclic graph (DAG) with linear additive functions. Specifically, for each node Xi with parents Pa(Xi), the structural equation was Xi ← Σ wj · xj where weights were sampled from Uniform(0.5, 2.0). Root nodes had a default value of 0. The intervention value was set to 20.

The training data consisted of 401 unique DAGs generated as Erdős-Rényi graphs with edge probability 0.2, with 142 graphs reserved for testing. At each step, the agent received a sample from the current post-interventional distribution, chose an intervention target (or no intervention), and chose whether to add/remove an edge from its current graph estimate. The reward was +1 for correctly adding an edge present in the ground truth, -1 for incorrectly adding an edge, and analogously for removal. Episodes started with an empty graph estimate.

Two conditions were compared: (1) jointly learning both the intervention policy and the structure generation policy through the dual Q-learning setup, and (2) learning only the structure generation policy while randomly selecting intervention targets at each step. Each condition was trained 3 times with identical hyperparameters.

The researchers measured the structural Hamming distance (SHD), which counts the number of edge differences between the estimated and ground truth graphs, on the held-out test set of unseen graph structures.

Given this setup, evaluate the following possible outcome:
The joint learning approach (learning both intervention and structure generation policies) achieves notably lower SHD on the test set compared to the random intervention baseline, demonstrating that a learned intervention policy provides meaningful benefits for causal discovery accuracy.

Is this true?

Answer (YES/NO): YES